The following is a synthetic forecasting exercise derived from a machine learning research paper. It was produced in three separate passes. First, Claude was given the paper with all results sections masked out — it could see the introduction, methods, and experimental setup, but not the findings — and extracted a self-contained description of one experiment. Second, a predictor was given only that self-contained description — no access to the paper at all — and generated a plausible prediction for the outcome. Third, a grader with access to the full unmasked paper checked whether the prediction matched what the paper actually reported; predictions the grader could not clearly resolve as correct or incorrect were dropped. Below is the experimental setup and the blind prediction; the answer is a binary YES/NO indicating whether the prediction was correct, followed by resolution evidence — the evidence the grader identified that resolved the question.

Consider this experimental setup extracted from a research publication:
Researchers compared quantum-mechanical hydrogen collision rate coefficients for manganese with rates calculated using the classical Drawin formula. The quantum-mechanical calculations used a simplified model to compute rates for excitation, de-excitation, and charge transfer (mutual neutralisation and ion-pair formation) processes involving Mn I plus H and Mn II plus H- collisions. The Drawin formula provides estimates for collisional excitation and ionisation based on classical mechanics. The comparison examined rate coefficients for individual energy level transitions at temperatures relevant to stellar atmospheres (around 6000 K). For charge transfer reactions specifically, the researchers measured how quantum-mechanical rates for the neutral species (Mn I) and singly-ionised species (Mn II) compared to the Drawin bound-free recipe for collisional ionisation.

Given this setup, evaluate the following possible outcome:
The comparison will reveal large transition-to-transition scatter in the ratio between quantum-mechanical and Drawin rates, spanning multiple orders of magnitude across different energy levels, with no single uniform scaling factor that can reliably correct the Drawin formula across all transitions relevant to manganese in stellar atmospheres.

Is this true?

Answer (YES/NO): YES